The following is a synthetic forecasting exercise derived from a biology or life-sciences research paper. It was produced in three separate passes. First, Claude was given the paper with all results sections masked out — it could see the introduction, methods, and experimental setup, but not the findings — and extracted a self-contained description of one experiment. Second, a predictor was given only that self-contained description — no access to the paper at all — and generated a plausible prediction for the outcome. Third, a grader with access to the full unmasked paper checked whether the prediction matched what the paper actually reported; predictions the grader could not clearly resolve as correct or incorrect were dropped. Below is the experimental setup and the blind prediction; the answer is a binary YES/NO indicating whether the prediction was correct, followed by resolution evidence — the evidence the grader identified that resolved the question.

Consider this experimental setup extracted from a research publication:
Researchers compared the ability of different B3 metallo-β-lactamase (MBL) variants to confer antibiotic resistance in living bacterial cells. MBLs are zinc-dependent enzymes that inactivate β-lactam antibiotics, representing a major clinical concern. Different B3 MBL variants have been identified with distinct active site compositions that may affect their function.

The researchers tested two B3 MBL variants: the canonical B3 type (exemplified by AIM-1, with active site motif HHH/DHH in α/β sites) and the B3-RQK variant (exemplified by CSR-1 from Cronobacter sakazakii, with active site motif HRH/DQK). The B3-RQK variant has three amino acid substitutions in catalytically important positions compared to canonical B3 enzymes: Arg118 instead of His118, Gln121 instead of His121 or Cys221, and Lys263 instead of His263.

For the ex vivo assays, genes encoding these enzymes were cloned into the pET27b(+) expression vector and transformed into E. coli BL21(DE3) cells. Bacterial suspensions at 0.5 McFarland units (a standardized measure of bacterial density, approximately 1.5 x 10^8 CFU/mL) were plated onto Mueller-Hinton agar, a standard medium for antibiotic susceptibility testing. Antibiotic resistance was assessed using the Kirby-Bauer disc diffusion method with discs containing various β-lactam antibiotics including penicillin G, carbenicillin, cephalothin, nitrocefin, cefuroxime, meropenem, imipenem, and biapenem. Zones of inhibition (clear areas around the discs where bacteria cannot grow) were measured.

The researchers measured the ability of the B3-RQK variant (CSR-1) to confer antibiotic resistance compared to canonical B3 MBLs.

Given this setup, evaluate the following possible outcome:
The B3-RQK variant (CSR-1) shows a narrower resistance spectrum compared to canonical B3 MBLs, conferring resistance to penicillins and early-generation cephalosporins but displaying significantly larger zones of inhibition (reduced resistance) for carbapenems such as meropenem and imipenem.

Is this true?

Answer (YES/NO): NO